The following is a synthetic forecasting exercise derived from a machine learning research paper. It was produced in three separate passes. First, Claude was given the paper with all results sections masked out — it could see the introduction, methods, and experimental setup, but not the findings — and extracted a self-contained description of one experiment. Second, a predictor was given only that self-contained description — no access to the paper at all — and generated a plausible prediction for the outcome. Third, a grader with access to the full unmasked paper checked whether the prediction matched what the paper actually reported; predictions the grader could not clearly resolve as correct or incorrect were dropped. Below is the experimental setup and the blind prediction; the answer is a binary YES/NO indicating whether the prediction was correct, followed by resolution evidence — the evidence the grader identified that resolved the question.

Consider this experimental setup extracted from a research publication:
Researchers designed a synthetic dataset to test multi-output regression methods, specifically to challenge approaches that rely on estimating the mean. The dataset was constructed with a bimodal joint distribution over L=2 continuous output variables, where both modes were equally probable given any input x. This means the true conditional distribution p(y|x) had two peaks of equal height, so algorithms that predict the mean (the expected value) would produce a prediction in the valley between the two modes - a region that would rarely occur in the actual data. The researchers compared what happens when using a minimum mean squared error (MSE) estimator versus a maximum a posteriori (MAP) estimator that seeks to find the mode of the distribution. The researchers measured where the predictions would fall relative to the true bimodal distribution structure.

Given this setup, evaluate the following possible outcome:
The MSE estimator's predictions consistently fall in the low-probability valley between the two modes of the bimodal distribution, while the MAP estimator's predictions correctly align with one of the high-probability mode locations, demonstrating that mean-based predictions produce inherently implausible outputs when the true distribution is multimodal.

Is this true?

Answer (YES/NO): YES